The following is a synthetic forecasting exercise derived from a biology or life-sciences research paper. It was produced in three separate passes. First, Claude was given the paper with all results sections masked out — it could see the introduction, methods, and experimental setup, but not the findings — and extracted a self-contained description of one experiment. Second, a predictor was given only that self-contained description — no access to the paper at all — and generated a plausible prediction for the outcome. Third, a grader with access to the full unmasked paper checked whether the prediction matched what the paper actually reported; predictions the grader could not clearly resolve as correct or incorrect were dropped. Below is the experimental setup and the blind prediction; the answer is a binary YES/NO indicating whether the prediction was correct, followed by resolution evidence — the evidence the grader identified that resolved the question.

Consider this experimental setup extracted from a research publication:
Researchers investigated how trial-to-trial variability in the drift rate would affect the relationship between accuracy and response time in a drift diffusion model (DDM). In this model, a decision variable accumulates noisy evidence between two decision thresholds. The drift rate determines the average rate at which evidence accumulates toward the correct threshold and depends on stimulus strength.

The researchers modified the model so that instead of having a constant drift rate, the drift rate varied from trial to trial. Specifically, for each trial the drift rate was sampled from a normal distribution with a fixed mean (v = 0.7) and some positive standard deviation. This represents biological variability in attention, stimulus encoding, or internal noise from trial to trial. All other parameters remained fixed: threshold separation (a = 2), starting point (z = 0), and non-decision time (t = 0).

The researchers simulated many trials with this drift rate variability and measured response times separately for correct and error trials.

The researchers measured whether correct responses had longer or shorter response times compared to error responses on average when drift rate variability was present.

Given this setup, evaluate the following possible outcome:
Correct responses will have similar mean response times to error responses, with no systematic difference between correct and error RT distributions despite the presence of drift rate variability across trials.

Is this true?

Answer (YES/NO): NO